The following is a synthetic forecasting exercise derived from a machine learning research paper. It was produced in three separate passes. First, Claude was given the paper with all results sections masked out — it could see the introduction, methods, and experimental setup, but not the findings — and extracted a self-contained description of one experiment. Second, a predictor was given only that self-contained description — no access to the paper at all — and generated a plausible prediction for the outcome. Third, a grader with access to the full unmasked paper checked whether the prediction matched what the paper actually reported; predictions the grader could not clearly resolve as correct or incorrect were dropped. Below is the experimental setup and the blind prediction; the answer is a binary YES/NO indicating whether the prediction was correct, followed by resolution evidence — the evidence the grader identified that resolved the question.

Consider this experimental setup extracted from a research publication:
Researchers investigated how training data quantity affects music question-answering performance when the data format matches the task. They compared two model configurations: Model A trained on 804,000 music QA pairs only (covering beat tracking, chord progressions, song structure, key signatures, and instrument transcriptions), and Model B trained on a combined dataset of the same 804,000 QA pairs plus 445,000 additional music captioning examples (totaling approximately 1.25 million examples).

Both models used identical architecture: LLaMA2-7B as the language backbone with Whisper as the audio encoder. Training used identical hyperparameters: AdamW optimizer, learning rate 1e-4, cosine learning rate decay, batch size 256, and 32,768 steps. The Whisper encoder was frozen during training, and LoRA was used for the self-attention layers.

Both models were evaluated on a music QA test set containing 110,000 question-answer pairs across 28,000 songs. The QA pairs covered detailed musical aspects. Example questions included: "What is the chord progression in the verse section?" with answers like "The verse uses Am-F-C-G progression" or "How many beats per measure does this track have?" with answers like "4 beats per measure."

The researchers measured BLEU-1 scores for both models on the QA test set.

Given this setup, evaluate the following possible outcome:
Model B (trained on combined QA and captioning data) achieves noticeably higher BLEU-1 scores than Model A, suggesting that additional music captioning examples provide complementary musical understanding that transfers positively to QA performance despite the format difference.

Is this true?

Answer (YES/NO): NO